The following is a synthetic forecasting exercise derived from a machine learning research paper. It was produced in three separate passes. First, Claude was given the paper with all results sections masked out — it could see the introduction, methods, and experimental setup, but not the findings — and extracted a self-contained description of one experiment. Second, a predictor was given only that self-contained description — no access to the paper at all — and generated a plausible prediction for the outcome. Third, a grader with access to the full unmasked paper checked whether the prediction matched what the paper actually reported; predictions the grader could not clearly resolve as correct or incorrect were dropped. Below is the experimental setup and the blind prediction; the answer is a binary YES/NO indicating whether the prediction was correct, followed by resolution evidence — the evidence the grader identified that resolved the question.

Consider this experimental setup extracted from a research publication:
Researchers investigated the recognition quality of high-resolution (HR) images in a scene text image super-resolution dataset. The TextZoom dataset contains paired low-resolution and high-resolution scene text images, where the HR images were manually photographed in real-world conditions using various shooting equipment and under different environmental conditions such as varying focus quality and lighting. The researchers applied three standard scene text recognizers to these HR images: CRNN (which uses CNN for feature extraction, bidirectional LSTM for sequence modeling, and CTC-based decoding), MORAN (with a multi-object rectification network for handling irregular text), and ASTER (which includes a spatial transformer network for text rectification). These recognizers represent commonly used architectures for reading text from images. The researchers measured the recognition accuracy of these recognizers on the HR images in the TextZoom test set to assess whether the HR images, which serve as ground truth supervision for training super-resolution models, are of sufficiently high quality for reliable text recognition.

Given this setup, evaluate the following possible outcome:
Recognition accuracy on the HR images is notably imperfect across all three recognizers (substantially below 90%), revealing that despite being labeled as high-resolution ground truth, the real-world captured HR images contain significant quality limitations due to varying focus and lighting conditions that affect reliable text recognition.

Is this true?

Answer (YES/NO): NO